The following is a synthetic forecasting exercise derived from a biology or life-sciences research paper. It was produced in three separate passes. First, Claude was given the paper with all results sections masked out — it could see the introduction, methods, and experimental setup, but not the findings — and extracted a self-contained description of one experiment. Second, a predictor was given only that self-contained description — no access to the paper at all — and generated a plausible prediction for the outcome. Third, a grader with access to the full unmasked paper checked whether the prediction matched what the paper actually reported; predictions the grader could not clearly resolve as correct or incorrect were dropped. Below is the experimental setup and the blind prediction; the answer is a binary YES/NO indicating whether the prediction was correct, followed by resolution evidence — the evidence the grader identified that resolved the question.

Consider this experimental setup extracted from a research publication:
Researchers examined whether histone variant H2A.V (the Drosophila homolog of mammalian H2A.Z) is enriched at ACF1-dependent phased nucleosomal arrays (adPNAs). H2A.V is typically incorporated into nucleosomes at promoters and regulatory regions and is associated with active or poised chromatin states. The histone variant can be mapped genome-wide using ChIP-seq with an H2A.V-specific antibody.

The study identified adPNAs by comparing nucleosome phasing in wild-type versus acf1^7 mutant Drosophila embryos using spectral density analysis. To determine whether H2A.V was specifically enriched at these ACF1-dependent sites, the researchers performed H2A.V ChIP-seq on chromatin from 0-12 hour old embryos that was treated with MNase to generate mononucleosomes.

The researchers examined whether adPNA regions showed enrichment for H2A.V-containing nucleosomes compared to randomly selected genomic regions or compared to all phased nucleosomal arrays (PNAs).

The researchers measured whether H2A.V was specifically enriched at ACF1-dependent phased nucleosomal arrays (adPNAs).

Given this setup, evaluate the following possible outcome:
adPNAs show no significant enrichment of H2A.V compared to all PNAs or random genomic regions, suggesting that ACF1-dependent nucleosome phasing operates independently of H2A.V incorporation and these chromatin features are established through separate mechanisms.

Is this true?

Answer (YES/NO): YES